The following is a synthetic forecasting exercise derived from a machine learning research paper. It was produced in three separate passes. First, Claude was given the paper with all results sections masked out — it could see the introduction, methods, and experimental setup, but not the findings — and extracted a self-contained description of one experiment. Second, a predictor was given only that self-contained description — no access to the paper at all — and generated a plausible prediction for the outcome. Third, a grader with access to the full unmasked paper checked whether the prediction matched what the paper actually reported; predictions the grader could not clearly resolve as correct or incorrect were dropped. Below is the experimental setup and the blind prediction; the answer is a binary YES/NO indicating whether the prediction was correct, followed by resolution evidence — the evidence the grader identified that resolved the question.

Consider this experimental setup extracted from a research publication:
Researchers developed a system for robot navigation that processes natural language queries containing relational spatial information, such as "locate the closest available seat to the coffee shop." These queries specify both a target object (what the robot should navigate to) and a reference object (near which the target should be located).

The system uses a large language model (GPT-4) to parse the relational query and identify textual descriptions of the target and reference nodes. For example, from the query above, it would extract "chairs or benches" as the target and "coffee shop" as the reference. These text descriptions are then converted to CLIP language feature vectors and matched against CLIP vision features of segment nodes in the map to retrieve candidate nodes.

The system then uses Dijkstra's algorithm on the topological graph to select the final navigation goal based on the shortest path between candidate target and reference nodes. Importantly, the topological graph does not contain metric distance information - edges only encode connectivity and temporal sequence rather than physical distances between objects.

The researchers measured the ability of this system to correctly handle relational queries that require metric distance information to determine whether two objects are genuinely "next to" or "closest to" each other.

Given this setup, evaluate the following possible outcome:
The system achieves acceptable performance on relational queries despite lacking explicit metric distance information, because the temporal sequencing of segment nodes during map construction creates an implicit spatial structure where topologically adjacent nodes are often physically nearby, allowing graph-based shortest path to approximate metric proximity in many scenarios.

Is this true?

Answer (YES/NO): NO